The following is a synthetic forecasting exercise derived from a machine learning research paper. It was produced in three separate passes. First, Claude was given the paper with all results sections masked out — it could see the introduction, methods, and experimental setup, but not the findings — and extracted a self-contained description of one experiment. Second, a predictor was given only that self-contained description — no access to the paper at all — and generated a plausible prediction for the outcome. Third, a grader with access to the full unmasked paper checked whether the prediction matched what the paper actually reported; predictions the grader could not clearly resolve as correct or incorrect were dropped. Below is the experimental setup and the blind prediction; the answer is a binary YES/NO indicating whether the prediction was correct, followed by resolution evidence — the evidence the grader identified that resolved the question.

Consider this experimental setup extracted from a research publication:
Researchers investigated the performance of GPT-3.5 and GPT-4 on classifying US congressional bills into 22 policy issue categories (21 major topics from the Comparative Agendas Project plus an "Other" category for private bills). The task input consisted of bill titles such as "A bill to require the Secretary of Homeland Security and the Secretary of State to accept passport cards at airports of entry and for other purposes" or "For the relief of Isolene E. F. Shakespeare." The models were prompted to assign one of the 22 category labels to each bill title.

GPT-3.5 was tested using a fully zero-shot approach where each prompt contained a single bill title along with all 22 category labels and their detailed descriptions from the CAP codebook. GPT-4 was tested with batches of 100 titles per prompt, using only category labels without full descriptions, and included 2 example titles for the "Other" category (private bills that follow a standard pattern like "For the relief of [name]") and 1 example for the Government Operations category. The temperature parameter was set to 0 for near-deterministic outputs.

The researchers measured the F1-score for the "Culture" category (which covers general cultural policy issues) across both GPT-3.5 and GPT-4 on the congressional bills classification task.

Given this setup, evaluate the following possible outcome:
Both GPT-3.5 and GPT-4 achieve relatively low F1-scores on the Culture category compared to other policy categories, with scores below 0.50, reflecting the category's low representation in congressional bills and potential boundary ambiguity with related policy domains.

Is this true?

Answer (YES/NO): NO